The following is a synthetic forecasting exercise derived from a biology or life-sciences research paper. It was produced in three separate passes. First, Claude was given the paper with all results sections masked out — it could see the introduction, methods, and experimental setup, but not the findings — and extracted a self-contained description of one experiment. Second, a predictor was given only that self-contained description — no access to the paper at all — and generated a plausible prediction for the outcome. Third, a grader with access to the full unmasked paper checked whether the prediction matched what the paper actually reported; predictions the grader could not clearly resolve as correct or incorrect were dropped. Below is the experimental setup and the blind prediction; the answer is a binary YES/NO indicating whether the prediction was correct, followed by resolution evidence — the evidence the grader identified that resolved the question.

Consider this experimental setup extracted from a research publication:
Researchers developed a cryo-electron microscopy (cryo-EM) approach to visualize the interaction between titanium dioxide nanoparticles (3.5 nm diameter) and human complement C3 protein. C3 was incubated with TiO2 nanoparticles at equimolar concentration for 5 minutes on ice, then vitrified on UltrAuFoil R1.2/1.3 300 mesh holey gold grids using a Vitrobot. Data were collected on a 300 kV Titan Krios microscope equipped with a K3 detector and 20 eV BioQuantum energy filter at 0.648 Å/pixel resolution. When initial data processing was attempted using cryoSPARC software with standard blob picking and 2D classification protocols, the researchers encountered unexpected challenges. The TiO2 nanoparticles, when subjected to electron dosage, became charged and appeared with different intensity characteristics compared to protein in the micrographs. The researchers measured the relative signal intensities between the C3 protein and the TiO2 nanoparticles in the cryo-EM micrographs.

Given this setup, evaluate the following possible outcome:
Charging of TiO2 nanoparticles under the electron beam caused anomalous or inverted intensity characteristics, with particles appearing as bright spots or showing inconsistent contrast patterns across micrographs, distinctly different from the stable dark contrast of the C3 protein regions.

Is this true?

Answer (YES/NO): YES